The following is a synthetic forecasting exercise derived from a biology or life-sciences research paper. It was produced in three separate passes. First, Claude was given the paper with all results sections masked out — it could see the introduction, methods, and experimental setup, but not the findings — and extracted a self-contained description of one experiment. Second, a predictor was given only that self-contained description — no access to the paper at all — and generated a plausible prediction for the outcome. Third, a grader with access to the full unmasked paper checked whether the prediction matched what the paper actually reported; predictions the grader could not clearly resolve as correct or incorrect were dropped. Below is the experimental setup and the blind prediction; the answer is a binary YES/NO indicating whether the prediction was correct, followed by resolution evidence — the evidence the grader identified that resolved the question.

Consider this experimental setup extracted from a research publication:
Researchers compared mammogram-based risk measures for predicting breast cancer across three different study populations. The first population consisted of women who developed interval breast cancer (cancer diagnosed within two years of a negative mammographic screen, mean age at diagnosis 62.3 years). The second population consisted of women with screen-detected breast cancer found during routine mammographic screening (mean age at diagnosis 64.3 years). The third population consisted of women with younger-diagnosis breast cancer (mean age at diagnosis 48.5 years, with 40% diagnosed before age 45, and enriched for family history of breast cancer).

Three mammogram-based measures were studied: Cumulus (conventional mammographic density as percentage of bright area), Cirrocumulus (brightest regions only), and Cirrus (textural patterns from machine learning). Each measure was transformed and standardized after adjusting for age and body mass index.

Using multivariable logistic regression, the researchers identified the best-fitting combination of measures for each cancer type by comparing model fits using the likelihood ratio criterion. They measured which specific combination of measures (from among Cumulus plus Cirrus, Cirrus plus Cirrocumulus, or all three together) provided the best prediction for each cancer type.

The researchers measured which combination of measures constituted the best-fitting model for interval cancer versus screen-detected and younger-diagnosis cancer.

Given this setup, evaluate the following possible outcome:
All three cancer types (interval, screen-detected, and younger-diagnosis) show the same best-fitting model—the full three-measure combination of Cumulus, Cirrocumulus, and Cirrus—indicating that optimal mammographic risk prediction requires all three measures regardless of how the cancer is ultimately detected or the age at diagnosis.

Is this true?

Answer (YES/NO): NO